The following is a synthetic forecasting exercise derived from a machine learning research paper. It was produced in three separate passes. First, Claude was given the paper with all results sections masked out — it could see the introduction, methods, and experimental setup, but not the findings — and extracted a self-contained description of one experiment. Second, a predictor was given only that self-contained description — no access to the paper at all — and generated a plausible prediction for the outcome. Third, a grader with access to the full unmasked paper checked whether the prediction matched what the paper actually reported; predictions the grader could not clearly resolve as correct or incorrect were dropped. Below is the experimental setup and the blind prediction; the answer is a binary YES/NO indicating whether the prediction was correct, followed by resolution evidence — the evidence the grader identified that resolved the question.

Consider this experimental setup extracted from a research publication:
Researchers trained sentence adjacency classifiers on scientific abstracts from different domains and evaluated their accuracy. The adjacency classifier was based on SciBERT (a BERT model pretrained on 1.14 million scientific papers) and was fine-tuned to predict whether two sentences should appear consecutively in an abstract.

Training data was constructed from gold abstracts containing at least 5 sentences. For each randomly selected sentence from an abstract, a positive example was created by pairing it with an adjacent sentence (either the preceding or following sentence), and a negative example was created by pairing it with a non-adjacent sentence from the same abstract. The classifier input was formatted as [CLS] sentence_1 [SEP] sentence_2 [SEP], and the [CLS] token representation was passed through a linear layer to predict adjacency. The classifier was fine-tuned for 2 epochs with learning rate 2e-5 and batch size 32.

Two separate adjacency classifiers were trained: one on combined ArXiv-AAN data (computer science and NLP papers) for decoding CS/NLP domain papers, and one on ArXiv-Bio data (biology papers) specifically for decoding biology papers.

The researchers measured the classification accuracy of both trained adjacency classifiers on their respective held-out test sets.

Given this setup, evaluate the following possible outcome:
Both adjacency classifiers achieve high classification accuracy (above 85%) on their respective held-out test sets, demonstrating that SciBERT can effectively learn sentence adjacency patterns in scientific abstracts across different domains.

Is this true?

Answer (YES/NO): YES